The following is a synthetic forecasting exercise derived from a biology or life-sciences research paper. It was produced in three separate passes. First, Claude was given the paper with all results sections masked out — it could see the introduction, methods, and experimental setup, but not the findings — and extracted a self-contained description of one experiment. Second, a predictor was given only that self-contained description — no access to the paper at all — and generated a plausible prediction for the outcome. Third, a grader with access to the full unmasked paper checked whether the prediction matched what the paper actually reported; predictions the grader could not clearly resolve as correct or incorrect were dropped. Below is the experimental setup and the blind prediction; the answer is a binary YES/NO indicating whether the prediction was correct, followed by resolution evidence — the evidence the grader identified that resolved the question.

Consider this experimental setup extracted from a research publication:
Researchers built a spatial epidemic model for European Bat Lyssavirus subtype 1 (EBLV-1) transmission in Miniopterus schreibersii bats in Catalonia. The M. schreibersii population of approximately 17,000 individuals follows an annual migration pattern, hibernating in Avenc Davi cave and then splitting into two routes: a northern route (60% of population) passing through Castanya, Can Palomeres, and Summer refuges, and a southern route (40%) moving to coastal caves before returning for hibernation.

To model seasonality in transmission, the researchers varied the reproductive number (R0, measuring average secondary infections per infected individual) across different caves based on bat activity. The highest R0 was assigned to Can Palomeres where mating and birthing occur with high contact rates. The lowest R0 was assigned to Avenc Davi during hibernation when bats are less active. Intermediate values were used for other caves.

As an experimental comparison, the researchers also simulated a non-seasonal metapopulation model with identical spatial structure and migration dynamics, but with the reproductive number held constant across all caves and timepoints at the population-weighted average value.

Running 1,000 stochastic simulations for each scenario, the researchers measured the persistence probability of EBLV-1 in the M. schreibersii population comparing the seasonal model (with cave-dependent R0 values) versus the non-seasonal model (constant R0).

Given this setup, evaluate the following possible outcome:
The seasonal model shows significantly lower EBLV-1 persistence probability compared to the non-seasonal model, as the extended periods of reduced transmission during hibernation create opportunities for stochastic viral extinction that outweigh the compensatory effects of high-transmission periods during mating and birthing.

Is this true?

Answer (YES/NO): NO